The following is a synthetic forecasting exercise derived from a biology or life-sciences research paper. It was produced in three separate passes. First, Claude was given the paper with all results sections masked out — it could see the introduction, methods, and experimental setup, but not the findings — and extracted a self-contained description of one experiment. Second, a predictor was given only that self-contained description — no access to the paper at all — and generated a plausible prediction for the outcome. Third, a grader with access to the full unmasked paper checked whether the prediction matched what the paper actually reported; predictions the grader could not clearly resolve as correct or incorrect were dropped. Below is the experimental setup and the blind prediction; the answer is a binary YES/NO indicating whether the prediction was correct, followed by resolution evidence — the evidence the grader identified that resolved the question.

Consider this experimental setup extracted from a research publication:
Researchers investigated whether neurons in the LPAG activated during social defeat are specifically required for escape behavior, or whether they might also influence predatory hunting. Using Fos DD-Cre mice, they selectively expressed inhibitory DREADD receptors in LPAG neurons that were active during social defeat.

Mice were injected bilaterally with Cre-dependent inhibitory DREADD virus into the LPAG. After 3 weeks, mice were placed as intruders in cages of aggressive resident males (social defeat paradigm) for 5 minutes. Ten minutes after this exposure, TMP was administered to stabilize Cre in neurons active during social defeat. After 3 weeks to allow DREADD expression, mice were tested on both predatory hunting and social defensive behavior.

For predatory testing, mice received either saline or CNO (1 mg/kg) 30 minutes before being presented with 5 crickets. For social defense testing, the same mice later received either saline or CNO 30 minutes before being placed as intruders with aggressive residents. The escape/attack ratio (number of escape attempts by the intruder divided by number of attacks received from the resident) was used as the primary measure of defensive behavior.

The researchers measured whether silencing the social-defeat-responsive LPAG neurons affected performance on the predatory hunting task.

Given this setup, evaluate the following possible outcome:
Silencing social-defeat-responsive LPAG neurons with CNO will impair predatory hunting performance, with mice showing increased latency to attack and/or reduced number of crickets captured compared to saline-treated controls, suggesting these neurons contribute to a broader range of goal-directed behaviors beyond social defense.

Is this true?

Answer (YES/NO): NO